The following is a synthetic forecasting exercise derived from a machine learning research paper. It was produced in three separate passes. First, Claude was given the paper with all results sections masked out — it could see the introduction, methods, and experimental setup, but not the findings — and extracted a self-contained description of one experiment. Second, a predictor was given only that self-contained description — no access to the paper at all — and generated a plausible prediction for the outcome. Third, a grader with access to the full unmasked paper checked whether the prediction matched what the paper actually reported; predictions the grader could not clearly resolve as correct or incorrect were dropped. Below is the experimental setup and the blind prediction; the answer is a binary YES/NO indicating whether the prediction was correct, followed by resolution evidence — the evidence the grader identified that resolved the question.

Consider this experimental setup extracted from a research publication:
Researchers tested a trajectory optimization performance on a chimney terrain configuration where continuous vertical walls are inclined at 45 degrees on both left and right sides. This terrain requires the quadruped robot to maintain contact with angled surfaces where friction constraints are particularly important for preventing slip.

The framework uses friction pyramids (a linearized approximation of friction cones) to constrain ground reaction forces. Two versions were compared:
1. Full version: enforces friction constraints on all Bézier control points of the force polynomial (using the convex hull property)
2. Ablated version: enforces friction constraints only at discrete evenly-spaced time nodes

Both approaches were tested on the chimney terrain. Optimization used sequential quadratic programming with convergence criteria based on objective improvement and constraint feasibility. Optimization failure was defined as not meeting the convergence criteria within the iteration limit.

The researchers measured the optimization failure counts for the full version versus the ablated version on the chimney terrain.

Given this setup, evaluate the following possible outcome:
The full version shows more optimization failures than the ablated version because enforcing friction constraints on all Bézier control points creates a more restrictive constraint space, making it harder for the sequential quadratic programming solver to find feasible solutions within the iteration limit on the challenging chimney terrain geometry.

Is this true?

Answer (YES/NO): YES